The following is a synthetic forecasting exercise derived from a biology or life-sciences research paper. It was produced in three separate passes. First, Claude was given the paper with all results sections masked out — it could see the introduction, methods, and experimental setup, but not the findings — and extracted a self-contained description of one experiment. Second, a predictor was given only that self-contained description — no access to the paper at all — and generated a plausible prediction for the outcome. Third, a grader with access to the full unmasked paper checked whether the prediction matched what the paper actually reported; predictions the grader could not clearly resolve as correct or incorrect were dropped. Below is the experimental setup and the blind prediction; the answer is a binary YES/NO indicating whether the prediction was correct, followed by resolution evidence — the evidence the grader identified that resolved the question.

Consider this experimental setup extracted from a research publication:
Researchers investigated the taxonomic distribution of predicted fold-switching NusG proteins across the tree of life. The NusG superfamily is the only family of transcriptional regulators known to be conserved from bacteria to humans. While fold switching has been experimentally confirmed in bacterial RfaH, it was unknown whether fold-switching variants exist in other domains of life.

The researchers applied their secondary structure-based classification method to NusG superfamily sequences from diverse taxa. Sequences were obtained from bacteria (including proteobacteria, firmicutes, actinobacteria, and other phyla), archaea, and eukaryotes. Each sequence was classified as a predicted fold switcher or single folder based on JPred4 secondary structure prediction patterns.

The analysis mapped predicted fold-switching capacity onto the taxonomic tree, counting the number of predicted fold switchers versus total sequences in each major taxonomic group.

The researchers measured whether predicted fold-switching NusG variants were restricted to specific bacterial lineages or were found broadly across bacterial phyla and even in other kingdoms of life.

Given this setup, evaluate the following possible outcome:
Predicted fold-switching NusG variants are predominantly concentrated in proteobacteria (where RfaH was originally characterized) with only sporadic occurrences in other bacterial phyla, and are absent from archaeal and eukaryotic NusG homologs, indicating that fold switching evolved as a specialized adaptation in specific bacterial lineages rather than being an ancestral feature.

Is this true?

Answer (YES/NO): NO